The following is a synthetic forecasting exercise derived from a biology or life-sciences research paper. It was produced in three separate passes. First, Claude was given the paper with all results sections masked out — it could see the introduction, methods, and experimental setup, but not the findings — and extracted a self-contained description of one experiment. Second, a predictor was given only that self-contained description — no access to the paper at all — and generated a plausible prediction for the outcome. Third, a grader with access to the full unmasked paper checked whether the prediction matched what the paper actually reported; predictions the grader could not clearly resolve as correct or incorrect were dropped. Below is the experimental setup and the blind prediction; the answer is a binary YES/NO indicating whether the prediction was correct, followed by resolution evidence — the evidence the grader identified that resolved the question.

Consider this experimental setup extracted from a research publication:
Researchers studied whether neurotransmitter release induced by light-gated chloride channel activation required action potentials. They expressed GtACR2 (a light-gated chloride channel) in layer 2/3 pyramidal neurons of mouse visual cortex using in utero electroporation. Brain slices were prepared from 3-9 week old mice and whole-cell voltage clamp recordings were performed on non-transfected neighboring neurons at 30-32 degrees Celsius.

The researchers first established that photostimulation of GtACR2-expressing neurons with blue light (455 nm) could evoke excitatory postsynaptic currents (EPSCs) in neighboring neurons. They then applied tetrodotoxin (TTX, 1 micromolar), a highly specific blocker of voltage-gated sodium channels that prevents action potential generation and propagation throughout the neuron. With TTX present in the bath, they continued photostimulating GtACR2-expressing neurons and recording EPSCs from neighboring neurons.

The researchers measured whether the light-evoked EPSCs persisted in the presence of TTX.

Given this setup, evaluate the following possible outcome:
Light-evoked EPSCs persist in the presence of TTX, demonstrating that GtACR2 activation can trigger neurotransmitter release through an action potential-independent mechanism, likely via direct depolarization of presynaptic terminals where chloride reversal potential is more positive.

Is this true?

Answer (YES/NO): NO